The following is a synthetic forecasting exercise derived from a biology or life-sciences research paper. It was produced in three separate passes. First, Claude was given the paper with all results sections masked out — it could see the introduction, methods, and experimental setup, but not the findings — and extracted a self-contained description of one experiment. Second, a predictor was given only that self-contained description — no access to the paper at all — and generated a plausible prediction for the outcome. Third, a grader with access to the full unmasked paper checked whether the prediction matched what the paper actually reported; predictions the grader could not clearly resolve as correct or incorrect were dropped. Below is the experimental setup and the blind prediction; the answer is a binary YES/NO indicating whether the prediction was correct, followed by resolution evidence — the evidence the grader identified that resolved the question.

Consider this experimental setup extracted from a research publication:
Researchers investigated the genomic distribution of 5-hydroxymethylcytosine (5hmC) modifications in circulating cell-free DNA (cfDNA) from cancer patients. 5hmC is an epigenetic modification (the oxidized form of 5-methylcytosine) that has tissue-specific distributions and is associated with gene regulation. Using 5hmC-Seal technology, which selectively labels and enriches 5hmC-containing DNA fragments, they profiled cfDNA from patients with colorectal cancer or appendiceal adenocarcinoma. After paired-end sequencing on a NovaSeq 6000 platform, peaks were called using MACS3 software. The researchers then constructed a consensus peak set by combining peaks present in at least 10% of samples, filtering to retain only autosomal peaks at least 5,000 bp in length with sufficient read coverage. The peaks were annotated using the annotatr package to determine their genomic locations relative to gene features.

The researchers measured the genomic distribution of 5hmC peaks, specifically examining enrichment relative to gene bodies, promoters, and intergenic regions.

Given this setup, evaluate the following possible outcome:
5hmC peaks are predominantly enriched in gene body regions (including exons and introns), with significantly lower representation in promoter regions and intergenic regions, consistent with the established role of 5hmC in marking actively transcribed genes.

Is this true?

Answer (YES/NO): YES